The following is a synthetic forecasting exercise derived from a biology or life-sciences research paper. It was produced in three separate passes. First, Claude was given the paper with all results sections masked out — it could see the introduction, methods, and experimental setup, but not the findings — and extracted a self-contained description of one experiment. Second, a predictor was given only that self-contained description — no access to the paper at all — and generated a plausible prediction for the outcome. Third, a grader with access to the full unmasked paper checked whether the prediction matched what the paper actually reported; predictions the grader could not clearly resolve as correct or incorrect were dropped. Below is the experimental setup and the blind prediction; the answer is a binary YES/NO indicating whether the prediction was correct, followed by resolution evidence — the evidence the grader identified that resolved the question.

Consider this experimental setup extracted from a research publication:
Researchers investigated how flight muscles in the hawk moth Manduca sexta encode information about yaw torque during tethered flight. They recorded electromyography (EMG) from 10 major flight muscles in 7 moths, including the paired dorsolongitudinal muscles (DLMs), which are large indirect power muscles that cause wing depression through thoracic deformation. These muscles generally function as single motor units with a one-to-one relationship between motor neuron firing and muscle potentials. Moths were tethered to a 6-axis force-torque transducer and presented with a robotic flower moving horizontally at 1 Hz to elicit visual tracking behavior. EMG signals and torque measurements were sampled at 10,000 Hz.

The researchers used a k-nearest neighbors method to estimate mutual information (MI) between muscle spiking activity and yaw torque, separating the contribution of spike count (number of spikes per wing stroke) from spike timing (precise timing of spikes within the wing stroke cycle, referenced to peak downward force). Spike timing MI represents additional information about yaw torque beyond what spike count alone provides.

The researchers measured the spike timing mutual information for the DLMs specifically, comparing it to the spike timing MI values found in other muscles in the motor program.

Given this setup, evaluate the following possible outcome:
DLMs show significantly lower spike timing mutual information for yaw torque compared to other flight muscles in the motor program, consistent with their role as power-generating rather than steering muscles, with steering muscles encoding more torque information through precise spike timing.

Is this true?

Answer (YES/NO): NO